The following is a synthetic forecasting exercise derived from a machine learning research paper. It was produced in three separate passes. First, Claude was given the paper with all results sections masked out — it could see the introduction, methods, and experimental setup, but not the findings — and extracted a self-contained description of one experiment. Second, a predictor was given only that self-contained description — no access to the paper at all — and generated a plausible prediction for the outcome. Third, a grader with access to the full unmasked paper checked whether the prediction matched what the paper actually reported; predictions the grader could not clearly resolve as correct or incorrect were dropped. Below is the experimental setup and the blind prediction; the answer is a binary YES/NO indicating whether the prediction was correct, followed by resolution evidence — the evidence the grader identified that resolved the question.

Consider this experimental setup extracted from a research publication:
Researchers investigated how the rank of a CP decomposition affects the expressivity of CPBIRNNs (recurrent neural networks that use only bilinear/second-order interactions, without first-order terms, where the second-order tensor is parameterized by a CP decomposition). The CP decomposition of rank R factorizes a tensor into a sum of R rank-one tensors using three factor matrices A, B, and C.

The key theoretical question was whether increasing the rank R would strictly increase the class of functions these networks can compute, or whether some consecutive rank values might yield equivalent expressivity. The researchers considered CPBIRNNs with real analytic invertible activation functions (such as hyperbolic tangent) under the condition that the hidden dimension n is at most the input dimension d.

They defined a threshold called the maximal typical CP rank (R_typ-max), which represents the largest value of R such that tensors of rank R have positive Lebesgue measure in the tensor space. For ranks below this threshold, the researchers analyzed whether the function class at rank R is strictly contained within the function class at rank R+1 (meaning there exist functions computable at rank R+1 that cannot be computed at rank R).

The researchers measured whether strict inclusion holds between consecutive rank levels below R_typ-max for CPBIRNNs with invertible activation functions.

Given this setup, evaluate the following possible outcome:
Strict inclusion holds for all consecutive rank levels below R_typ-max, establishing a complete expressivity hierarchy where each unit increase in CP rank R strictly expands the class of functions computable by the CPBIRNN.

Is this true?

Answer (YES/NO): YES